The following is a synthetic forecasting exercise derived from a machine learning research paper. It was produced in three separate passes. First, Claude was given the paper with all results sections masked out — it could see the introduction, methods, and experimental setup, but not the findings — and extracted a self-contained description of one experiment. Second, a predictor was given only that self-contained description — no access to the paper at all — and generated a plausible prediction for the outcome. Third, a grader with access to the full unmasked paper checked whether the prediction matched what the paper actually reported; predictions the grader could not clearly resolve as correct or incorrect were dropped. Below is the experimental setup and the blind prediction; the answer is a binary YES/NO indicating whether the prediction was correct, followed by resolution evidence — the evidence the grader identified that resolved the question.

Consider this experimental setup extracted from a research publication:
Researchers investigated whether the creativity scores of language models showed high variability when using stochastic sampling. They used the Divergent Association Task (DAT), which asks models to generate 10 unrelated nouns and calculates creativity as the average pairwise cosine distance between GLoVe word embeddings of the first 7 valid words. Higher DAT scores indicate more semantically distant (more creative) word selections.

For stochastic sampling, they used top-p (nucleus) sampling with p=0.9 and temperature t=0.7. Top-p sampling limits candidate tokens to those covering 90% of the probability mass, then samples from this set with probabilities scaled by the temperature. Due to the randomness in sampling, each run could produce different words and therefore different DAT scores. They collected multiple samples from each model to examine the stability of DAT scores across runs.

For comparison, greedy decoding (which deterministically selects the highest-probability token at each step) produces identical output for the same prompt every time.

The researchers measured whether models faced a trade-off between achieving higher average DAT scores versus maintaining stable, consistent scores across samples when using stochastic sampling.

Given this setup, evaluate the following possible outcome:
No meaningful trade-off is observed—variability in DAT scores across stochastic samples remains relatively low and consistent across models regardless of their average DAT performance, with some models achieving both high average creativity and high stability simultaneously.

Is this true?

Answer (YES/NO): NO